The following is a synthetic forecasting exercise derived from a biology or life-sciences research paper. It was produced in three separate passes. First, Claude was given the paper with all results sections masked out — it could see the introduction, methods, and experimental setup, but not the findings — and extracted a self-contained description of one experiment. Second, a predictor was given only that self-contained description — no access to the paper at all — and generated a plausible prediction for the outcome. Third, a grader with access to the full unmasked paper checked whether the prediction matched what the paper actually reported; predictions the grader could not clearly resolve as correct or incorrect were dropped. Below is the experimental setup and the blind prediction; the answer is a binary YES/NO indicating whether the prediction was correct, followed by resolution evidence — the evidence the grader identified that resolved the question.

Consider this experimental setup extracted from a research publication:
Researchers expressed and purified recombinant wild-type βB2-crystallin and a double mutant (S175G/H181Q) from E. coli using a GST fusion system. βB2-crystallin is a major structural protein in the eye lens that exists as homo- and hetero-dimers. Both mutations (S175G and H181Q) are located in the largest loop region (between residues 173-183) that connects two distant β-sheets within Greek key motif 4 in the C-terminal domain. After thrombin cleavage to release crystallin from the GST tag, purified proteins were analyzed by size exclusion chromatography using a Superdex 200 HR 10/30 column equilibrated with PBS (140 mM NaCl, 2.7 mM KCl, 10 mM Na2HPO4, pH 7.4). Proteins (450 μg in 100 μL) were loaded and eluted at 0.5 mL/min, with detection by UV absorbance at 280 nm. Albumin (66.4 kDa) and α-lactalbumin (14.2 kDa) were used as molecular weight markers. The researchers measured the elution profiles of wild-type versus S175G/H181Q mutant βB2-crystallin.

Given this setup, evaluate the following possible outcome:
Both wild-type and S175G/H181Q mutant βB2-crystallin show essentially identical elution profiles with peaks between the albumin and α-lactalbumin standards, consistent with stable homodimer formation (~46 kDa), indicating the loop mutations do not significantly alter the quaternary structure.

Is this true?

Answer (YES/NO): NO